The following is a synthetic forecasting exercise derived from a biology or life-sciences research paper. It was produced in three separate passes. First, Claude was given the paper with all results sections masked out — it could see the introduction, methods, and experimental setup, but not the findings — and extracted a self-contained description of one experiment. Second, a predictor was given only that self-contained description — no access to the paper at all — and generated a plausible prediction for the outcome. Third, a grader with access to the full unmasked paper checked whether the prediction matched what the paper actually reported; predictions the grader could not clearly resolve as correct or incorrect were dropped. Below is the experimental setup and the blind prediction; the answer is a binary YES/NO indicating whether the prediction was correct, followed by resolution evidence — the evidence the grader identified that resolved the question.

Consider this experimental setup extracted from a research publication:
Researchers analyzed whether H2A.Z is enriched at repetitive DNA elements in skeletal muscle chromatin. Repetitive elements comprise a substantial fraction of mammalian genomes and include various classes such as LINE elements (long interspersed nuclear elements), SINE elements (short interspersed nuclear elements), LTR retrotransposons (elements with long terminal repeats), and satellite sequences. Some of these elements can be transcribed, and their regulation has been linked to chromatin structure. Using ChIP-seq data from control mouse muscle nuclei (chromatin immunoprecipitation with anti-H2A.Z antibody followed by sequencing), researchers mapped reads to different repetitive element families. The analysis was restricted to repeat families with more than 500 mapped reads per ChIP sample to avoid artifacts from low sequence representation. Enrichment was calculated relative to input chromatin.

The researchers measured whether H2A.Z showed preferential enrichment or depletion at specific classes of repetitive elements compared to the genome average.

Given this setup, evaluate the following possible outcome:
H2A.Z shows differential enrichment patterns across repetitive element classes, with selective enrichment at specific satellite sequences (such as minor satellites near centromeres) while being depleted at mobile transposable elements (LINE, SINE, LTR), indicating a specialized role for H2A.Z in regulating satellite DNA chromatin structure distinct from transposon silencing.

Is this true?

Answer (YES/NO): NO